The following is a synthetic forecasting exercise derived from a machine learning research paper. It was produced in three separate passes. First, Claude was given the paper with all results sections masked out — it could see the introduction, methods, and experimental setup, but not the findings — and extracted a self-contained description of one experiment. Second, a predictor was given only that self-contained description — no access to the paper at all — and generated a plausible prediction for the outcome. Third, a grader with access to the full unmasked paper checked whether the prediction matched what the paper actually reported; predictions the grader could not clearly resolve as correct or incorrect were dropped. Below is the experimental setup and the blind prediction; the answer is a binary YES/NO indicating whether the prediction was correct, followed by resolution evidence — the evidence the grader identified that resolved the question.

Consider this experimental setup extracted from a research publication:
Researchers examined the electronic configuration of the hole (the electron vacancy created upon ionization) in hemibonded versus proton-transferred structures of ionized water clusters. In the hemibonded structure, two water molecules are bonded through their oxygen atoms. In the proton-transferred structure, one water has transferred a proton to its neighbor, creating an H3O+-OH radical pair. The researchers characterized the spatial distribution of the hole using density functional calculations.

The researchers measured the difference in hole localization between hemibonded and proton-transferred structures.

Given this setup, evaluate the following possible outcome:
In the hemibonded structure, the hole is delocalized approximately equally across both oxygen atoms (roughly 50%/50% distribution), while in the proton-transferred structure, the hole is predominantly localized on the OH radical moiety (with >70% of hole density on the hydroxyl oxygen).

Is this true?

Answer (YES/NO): YES